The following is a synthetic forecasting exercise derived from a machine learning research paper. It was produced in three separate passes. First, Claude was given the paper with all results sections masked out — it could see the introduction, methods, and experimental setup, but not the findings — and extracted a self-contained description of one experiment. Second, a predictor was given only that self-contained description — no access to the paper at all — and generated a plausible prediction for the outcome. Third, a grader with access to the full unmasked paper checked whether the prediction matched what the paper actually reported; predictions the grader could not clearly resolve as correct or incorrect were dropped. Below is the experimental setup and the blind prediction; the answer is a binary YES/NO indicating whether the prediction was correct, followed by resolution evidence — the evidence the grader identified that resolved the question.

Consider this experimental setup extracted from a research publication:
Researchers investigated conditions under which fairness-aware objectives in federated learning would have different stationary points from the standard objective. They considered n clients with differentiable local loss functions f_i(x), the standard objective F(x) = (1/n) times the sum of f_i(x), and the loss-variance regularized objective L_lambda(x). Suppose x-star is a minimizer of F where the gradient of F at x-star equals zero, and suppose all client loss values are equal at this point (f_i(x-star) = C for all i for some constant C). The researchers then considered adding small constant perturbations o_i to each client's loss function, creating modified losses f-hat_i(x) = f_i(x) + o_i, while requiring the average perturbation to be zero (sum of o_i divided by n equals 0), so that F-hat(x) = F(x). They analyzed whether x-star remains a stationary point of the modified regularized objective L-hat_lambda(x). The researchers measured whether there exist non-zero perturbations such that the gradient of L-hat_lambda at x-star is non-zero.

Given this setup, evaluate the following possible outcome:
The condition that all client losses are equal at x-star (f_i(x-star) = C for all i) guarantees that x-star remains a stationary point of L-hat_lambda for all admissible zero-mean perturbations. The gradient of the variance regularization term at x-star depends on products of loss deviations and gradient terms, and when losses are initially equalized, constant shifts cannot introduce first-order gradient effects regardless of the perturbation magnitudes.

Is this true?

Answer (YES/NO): NO